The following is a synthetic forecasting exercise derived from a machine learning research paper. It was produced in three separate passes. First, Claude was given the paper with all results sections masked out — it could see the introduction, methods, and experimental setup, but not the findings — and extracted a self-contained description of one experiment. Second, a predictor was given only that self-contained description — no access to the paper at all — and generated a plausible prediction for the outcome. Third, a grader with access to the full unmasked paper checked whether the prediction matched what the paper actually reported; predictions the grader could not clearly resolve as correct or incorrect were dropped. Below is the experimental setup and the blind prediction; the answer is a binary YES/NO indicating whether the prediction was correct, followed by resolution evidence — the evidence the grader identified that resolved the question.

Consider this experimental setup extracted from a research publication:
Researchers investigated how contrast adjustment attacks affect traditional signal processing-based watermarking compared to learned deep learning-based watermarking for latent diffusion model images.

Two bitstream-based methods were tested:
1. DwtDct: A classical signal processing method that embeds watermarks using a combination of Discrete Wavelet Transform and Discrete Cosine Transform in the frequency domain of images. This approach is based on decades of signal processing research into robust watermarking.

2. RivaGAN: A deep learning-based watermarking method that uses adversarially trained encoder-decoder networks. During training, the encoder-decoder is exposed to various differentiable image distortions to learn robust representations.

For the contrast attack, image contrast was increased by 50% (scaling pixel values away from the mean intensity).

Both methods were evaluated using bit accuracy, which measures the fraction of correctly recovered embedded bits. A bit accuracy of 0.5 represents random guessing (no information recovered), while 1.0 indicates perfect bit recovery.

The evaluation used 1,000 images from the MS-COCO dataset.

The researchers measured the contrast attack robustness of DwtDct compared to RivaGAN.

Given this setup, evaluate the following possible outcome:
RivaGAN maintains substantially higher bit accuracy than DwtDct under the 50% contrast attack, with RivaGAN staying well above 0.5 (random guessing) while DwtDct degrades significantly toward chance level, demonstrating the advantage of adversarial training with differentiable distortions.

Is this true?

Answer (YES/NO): YES